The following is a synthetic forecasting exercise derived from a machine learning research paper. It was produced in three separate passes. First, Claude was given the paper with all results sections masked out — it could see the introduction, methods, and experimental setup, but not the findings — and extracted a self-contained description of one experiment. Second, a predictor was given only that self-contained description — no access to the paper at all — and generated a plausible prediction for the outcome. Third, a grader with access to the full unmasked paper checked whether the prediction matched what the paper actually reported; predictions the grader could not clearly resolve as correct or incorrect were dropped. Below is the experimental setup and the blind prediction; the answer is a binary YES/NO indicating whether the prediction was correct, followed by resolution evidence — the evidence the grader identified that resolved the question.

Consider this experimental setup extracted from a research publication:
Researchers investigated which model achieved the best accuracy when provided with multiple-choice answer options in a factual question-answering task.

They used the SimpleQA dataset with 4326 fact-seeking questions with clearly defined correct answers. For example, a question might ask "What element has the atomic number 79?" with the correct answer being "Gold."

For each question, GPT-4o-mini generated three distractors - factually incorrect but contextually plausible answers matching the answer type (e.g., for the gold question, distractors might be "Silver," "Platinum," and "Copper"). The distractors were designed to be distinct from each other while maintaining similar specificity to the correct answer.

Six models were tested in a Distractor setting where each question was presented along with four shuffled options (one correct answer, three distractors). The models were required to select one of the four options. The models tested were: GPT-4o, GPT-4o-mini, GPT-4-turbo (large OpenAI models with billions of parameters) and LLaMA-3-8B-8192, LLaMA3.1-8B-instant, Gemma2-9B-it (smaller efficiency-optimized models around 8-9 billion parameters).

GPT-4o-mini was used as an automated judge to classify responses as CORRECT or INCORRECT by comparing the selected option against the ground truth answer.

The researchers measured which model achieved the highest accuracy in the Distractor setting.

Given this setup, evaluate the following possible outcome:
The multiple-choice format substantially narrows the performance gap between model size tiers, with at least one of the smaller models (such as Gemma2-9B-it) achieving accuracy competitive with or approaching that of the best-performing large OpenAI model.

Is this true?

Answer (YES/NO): NO